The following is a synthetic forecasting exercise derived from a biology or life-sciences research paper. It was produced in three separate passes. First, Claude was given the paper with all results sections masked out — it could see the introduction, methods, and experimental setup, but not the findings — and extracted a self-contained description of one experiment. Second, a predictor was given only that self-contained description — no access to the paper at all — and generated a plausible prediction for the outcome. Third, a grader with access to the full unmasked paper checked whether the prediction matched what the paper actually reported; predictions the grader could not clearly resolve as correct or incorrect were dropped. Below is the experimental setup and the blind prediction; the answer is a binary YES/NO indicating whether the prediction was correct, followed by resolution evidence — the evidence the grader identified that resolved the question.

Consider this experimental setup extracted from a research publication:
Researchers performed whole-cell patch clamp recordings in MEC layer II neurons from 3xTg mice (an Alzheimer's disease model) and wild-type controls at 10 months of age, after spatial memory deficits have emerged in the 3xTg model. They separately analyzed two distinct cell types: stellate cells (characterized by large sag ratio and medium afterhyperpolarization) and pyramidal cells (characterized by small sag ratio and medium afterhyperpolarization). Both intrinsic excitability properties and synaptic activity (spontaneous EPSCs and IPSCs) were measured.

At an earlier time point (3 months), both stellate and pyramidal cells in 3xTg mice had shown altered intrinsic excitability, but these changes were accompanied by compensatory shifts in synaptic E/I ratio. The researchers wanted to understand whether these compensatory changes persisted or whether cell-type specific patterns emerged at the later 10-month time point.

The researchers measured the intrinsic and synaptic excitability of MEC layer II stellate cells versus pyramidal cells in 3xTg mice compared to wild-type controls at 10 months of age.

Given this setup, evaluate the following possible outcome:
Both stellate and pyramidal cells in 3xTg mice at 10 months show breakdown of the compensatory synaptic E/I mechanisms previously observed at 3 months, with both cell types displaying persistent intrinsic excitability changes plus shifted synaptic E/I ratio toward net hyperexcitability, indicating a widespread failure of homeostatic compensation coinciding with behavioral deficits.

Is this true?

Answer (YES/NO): NO